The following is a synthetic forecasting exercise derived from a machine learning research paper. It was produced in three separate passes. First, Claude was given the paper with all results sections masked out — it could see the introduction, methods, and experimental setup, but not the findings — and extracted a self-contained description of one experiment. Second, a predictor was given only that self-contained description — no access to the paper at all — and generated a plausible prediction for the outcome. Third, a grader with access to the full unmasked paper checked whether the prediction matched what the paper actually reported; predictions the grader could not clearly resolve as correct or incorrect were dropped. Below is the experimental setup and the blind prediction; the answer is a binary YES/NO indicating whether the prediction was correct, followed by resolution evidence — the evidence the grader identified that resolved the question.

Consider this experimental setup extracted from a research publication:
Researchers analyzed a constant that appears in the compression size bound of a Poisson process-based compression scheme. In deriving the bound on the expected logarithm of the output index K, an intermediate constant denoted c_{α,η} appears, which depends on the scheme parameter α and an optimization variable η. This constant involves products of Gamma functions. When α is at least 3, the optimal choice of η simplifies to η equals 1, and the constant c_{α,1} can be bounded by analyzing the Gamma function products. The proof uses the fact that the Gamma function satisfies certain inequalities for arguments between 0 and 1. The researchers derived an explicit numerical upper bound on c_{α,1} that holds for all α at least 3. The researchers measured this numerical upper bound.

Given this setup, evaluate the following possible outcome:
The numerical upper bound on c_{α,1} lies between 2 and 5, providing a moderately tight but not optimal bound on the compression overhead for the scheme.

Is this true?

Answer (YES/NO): YES